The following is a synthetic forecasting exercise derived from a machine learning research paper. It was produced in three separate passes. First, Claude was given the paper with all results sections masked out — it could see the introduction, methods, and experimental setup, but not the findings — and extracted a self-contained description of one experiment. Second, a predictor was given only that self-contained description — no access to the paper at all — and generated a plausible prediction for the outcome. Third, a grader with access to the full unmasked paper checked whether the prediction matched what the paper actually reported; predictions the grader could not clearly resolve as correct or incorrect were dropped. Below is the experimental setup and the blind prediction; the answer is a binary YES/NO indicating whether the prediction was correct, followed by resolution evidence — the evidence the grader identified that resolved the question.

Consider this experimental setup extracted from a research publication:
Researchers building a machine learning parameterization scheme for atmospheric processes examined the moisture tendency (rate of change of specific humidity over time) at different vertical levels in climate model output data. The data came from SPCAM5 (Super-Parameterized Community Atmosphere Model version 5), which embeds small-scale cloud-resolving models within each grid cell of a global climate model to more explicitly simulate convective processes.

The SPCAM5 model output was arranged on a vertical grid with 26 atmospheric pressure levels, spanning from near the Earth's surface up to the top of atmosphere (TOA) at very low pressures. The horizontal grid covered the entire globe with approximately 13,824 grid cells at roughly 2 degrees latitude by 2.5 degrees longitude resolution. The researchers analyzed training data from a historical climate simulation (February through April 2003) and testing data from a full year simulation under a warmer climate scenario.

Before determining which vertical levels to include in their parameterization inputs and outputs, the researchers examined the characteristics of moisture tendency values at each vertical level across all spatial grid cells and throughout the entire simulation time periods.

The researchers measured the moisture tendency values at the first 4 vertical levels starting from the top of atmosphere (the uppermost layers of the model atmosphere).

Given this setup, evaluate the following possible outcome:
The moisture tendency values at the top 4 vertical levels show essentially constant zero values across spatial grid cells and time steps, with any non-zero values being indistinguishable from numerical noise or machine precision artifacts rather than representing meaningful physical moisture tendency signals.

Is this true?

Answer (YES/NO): YES